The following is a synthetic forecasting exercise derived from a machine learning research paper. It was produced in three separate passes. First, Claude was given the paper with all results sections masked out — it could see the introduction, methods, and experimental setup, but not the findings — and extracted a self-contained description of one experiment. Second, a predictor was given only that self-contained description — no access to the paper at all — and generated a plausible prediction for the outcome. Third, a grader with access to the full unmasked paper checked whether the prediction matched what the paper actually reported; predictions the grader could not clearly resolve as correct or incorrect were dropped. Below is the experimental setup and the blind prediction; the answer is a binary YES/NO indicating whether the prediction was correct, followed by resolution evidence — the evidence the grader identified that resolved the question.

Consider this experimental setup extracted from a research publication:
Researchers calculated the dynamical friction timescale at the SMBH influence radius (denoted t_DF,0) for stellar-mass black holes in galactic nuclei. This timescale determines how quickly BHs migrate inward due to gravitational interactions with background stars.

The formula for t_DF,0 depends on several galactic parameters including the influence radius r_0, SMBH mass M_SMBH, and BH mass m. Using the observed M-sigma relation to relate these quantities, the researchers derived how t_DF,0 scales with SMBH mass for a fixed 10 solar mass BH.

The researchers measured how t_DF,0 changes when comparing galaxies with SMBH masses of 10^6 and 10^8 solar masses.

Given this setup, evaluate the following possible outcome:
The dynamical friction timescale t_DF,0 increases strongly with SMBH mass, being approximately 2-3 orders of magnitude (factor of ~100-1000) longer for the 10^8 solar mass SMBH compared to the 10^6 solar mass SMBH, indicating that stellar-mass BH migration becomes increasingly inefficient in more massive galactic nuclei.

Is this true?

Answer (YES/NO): YES